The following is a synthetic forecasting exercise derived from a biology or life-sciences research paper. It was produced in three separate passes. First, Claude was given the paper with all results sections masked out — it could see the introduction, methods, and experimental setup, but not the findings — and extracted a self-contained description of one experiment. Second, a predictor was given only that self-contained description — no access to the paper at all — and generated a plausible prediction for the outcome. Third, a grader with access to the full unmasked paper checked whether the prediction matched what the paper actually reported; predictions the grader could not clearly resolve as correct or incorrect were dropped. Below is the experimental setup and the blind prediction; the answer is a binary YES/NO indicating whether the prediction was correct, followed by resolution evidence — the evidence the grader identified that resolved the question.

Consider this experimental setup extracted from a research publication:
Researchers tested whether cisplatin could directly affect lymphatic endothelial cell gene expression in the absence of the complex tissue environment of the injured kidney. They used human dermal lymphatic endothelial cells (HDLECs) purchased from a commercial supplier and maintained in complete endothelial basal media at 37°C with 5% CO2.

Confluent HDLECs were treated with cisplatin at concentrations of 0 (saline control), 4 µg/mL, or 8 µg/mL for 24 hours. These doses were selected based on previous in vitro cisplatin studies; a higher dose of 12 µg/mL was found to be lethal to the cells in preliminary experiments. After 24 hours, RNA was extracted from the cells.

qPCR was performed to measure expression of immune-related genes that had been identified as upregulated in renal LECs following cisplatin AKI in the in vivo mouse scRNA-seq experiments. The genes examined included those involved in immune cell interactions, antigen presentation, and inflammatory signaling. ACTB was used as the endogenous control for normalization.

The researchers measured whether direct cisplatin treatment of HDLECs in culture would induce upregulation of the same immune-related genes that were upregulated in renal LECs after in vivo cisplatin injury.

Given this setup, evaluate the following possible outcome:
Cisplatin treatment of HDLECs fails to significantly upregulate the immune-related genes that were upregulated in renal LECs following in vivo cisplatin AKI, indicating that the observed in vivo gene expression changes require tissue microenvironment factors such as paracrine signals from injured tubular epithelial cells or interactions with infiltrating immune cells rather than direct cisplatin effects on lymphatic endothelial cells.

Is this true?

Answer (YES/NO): YES